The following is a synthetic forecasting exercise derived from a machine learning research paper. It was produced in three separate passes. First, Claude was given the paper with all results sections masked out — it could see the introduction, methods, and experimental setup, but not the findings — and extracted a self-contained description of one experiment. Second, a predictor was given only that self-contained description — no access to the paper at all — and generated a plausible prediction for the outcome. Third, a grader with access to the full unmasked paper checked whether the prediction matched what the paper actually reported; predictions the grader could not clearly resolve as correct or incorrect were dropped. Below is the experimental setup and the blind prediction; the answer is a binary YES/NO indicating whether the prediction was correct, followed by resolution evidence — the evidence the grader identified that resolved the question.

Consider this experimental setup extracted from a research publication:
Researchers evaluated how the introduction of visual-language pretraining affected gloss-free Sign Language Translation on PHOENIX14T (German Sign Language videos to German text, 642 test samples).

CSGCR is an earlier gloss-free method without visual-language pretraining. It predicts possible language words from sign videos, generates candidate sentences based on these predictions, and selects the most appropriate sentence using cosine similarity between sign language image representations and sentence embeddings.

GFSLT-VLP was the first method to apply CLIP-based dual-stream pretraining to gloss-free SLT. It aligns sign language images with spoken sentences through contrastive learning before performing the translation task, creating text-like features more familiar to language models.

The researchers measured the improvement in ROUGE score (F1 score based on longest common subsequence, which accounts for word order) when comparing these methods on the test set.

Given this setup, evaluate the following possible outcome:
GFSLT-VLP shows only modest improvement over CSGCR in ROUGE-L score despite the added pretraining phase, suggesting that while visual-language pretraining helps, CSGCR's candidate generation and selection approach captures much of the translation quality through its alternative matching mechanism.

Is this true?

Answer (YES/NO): NO